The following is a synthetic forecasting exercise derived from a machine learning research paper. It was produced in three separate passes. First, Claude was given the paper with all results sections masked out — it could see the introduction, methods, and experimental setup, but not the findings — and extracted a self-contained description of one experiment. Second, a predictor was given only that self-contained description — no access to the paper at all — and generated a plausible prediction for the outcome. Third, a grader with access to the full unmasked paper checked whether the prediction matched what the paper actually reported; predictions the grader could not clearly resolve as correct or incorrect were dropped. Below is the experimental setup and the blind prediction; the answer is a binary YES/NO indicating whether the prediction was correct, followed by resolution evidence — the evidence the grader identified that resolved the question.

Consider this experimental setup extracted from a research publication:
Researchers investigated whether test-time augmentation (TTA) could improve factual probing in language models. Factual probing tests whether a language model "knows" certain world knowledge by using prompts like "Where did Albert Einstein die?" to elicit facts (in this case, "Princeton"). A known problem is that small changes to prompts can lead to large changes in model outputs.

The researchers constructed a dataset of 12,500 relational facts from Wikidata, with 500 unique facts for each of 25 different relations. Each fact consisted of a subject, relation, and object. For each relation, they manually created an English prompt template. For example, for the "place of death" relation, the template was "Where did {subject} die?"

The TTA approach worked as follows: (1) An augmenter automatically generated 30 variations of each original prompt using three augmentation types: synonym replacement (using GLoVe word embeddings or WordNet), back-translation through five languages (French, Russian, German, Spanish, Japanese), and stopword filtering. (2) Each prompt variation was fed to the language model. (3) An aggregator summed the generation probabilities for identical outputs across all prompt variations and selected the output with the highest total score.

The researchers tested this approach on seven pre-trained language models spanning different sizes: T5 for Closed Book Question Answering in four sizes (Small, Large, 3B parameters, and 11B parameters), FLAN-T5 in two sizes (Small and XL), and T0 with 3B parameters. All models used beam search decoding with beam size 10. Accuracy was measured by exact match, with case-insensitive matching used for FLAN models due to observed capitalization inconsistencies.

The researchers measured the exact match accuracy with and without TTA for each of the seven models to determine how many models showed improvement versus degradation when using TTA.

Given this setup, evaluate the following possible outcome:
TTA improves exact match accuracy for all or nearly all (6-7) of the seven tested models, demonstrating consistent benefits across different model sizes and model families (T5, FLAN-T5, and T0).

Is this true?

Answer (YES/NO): NO